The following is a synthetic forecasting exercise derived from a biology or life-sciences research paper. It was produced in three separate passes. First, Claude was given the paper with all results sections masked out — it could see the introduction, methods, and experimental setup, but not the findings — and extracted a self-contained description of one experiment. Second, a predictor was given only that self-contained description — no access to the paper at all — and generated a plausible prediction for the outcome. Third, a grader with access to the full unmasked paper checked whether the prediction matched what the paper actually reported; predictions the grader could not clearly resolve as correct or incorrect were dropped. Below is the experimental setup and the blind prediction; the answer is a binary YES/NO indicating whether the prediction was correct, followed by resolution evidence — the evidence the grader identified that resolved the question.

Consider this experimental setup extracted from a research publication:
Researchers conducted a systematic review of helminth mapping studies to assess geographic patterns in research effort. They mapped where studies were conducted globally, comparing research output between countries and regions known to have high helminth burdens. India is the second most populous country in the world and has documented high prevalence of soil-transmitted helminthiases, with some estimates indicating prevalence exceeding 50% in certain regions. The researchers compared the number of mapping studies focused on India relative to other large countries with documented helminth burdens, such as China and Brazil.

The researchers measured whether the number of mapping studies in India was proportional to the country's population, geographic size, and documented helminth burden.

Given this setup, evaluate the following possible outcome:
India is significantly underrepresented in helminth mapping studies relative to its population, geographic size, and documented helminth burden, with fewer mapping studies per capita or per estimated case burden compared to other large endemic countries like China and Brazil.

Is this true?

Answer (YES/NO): YES